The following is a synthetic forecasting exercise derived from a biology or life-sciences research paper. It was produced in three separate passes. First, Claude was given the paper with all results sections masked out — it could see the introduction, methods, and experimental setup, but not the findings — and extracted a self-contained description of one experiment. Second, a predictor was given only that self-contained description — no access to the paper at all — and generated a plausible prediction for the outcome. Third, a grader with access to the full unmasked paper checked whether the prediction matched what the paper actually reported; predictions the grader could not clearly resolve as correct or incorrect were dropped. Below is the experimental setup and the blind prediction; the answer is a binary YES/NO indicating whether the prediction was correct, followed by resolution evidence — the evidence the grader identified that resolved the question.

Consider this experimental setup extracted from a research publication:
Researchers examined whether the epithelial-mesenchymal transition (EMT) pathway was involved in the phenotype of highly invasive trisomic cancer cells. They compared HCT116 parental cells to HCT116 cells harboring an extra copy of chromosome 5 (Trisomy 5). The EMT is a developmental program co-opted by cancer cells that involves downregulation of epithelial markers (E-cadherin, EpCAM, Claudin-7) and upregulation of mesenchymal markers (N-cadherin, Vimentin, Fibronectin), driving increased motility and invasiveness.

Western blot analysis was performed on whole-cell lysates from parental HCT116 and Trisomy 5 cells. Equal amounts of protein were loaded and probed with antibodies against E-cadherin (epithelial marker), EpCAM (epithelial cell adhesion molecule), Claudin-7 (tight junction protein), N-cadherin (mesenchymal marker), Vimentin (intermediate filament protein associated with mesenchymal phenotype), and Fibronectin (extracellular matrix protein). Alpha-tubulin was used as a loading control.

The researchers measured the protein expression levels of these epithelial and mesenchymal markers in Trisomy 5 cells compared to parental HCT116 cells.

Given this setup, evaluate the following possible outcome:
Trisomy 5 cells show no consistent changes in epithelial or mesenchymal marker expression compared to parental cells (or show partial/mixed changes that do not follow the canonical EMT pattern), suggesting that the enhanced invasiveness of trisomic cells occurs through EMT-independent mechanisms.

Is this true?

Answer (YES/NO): NO